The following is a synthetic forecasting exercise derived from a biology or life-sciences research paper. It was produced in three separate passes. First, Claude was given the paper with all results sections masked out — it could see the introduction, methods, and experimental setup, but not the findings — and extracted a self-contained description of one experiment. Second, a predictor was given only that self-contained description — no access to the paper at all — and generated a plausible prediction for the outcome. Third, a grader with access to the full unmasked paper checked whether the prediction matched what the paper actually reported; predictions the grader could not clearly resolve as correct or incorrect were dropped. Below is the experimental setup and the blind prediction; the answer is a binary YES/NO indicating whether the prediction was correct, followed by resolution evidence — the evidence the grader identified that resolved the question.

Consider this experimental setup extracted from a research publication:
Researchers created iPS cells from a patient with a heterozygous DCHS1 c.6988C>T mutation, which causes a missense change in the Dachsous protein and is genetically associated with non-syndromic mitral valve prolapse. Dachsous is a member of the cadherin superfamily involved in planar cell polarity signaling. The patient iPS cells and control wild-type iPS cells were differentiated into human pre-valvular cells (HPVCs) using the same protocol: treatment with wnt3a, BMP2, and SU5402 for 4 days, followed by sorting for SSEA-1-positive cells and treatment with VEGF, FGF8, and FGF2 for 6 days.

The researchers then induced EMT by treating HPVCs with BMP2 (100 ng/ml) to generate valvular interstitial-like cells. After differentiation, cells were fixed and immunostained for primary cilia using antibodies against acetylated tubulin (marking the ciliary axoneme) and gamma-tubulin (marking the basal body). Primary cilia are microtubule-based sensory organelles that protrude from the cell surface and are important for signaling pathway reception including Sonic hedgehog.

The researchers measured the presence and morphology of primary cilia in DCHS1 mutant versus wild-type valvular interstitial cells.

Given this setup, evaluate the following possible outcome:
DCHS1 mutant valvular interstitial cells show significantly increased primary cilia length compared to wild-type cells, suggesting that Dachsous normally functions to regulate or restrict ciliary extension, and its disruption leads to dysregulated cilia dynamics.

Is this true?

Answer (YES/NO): NO